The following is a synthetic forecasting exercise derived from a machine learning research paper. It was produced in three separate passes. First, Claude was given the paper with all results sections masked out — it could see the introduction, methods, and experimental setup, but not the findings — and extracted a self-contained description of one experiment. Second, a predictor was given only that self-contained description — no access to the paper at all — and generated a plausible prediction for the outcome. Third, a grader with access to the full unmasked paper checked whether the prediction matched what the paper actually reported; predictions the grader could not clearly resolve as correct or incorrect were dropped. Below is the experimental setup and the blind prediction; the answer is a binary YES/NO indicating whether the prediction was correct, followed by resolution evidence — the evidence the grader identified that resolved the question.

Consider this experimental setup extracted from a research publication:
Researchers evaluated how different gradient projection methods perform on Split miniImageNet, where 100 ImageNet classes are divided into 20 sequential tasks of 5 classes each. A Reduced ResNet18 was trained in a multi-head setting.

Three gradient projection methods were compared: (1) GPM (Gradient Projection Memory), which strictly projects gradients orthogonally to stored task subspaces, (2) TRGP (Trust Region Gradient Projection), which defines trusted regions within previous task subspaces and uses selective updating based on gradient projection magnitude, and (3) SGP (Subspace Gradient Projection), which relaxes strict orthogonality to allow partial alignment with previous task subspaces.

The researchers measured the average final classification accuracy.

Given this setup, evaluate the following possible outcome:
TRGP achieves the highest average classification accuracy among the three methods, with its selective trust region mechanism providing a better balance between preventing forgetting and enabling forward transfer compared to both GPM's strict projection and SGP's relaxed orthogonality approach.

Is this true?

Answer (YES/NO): NO